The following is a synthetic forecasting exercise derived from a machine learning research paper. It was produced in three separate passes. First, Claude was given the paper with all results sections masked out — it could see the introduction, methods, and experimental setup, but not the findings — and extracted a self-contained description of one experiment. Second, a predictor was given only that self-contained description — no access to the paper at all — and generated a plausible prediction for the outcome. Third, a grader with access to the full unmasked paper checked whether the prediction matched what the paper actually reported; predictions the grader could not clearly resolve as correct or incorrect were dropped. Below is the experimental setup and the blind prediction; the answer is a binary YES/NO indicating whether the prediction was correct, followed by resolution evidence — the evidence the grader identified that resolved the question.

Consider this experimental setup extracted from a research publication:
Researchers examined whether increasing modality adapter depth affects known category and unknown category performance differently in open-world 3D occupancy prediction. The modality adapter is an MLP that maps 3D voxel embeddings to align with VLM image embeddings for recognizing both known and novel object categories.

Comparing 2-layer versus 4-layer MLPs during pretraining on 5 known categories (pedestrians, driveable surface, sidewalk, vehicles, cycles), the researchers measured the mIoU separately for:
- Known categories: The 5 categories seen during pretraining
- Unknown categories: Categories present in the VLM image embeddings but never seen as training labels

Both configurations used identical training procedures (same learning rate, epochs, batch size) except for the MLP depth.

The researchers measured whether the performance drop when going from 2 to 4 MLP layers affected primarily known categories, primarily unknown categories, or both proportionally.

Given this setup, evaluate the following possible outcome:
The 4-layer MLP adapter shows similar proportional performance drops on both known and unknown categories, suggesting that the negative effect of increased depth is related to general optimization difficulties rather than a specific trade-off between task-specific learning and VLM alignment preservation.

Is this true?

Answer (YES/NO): NO